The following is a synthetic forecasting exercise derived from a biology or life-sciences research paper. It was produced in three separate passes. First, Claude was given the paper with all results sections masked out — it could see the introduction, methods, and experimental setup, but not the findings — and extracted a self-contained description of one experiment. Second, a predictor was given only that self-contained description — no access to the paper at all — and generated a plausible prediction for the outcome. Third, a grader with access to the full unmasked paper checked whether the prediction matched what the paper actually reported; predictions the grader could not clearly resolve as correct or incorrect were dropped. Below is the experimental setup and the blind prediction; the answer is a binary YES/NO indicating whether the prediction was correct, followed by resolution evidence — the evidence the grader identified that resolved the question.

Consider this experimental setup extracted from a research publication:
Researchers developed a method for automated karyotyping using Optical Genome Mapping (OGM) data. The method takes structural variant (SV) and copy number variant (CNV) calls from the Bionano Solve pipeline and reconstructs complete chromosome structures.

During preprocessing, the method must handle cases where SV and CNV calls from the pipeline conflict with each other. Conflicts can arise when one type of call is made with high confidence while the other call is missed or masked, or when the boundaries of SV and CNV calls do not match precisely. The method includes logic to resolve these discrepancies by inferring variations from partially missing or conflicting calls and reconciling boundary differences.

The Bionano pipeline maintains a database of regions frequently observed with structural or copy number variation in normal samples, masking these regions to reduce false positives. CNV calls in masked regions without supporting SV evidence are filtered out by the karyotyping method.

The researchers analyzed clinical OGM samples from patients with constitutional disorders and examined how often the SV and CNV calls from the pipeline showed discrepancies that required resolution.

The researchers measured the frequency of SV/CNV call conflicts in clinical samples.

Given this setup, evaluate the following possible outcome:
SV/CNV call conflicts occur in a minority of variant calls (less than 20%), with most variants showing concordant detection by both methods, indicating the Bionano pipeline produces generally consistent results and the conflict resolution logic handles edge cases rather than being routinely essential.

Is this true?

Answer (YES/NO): NO